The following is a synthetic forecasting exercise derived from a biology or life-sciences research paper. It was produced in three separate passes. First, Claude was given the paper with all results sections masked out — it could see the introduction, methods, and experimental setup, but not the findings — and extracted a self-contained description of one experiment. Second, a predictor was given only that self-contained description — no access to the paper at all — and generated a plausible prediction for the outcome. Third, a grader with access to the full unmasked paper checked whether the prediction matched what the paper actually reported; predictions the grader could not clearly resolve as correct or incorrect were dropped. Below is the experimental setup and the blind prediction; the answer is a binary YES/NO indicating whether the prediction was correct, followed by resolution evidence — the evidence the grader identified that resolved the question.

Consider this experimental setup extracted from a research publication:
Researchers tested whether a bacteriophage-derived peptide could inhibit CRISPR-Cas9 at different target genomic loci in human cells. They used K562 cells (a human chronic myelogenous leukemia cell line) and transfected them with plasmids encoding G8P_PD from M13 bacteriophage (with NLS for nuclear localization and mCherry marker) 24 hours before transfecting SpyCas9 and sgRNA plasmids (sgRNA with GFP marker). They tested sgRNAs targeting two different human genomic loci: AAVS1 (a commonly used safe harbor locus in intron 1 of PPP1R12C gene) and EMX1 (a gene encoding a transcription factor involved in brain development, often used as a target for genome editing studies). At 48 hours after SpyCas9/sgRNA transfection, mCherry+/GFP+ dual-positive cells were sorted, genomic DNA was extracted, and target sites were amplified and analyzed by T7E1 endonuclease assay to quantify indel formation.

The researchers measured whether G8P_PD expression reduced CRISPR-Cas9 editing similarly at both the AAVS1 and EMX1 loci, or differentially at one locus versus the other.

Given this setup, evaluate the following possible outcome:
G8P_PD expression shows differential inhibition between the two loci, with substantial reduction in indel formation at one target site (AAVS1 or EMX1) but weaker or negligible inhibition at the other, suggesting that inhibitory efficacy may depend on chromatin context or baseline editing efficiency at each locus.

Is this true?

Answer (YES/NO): NO